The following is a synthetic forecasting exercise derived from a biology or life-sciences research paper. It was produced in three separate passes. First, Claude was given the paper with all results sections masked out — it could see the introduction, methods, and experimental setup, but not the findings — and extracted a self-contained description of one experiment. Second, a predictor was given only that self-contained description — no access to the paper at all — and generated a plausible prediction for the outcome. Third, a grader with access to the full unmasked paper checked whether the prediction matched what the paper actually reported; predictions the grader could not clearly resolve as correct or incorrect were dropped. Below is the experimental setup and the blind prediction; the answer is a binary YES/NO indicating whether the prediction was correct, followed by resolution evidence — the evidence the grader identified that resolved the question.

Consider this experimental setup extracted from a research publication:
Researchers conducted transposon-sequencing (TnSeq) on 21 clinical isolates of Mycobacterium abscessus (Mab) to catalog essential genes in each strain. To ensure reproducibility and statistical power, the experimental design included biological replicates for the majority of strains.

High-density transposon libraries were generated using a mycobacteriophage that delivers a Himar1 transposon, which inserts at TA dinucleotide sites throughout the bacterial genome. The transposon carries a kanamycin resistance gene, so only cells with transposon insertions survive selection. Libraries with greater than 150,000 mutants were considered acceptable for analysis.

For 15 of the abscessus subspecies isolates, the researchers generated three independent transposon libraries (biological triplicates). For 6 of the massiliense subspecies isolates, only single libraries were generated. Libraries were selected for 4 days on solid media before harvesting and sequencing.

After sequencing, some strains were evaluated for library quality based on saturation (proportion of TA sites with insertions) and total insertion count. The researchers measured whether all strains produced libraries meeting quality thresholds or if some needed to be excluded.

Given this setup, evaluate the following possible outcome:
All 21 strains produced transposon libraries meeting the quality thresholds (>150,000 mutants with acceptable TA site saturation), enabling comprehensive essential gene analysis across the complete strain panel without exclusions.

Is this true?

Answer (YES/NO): NO